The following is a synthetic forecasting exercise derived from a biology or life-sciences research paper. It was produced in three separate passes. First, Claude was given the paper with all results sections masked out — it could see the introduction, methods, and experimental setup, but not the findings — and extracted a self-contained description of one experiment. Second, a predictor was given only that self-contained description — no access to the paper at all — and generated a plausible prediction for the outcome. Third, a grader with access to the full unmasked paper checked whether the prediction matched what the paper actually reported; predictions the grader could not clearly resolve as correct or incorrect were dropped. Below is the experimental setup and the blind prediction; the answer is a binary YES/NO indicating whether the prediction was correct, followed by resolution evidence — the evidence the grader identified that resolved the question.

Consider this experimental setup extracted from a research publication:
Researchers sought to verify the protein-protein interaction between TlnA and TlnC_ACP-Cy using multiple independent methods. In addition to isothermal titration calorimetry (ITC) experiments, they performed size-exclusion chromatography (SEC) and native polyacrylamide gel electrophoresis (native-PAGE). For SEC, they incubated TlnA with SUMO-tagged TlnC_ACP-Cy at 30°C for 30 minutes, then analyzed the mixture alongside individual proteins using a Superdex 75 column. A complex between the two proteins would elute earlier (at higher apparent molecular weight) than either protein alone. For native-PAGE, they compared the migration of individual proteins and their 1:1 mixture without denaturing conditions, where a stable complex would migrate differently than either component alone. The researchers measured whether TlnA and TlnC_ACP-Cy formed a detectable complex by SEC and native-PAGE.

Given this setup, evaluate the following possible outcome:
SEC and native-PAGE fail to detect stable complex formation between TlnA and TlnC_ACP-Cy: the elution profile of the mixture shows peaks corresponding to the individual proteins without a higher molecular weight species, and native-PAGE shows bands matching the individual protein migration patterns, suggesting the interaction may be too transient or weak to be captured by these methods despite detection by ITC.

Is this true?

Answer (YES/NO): NO